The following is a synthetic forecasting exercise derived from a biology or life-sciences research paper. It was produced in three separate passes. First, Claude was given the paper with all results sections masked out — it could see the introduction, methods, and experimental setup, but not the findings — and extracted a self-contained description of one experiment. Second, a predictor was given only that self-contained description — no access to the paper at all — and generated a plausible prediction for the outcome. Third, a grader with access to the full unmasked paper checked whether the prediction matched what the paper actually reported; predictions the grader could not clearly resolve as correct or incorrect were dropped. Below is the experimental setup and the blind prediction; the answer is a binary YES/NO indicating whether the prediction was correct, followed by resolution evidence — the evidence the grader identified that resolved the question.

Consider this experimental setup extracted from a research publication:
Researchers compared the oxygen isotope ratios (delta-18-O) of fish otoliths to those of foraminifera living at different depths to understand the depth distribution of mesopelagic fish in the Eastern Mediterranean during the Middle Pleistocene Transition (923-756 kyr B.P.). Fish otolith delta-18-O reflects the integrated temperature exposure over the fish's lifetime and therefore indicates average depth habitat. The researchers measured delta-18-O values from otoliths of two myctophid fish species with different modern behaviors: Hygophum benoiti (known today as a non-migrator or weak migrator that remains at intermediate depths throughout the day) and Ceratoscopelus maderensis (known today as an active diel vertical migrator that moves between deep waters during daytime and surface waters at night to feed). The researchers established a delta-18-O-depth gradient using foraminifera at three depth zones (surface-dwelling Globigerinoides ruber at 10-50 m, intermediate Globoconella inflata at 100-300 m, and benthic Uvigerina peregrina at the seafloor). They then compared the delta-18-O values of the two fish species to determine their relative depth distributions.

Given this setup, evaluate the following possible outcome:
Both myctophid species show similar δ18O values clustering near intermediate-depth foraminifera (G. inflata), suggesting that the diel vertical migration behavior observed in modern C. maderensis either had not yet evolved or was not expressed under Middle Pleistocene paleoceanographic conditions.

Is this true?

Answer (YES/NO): NO